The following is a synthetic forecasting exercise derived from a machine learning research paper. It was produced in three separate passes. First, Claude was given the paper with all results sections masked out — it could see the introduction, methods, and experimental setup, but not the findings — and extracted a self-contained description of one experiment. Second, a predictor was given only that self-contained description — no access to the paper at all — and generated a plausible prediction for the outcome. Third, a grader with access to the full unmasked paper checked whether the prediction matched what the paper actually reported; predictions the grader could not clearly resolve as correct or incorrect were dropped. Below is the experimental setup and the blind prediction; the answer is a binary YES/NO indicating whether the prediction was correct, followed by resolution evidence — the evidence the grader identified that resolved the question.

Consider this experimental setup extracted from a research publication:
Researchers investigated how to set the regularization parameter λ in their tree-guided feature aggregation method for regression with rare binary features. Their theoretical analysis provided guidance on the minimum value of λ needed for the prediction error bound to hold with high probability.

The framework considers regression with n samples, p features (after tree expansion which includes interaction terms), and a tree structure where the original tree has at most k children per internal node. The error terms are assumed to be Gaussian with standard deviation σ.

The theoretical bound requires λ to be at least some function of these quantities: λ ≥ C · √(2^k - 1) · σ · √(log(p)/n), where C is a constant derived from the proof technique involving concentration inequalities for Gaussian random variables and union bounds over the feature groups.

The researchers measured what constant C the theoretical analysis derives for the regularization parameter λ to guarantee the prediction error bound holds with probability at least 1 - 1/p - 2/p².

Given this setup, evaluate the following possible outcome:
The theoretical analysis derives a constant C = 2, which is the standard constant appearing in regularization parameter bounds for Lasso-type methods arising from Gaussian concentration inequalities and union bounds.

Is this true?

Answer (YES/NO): NO